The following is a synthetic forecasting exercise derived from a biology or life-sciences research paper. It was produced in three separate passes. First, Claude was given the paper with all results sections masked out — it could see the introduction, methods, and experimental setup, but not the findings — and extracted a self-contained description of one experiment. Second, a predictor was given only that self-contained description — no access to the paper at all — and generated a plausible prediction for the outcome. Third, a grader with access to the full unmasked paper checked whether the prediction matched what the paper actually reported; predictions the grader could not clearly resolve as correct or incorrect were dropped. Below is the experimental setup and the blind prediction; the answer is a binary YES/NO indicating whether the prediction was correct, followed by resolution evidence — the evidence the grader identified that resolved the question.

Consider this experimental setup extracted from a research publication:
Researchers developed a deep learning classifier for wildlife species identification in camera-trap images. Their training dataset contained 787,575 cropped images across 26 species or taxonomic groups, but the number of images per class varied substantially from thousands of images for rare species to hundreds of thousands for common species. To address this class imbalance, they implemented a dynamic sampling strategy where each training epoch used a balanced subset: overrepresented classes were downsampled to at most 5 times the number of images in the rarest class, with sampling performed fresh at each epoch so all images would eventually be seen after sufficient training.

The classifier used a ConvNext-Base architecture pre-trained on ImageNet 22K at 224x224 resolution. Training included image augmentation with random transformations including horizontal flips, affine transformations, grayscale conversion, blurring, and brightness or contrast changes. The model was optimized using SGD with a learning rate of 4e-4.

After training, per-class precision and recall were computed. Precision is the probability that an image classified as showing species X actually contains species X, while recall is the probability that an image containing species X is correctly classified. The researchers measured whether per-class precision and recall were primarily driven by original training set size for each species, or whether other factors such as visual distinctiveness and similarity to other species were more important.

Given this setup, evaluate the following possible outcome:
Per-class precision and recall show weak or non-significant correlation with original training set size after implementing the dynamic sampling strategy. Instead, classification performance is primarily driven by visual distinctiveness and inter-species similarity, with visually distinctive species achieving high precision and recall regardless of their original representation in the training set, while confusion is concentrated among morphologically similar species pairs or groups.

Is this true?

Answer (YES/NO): YES